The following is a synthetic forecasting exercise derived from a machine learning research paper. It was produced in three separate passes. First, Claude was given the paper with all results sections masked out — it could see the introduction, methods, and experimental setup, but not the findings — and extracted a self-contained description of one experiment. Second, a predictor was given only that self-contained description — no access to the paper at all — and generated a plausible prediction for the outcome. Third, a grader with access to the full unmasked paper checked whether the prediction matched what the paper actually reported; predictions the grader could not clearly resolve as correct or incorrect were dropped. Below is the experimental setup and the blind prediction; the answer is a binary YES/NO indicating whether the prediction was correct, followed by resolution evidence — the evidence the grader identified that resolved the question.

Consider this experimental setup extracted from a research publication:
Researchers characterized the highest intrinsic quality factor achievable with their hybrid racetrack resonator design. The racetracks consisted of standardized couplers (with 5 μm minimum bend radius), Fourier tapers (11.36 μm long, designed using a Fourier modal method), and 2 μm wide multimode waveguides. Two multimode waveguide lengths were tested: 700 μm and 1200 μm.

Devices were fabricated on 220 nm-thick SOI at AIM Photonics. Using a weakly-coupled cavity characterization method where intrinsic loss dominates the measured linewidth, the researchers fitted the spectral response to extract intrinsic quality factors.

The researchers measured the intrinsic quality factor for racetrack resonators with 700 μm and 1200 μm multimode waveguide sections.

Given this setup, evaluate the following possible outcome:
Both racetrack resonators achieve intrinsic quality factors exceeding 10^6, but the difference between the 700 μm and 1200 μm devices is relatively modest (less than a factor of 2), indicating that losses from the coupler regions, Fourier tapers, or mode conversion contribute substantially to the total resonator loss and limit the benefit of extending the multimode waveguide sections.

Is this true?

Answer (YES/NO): YES